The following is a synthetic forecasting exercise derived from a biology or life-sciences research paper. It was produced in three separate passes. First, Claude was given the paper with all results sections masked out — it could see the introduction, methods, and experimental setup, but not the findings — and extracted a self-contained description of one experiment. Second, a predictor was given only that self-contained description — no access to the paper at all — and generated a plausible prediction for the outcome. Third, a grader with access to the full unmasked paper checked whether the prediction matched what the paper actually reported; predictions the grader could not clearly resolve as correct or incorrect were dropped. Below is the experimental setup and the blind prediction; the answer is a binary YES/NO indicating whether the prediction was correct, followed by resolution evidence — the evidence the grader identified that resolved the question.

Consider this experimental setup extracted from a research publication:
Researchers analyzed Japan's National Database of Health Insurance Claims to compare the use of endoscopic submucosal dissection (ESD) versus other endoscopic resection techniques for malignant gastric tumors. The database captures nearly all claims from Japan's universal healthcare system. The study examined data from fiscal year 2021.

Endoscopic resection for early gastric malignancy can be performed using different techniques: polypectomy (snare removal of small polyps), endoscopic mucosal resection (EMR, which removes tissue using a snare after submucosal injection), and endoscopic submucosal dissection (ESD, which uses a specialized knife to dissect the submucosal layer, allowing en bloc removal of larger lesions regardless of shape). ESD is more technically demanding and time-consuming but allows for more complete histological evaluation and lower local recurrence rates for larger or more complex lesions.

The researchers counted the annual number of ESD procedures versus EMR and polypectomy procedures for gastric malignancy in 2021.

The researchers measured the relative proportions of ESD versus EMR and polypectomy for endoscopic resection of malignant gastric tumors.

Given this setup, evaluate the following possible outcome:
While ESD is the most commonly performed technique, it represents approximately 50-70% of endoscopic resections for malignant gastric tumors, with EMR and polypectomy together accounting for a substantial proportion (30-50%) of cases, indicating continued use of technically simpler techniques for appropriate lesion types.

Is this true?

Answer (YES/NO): NO